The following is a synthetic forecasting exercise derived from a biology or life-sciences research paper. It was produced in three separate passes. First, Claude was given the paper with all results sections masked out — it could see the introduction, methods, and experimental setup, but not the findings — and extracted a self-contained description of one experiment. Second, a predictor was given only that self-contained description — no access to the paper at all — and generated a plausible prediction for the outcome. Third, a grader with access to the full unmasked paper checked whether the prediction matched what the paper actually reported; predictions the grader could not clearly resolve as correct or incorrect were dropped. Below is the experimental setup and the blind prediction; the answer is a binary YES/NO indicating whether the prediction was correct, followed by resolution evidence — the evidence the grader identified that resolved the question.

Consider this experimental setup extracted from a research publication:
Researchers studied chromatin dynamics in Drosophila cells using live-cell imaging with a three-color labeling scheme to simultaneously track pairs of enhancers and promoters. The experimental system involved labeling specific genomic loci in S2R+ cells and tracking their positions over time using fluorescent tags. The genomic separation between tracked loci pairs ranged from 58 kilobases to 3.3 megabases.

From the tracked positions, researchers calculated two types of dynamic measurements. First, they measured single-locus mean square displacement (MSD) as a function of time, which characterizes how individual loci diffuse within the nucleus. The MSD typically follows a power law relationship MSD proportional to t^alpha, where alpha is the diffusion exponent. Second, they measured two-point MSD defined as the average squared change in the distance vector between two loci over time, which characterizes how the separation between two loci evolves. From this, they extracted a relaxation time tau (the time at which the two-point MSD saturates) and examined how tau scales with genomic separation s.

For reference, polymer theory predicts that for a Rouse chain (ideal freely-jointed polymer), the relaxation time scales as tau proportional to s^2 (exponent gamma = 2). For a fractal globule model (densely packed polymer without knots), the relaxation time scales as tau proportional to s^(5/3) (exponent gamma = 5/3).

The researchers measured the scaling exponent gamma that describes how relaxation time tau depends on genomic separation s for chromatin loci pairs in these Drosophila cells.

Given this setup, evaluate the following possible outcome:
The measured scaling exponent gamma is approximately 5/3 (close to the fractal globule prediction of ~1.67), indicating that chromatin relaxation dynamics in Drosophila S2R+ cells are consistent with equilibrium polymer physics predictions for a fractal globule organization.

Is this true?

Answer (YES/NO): NO